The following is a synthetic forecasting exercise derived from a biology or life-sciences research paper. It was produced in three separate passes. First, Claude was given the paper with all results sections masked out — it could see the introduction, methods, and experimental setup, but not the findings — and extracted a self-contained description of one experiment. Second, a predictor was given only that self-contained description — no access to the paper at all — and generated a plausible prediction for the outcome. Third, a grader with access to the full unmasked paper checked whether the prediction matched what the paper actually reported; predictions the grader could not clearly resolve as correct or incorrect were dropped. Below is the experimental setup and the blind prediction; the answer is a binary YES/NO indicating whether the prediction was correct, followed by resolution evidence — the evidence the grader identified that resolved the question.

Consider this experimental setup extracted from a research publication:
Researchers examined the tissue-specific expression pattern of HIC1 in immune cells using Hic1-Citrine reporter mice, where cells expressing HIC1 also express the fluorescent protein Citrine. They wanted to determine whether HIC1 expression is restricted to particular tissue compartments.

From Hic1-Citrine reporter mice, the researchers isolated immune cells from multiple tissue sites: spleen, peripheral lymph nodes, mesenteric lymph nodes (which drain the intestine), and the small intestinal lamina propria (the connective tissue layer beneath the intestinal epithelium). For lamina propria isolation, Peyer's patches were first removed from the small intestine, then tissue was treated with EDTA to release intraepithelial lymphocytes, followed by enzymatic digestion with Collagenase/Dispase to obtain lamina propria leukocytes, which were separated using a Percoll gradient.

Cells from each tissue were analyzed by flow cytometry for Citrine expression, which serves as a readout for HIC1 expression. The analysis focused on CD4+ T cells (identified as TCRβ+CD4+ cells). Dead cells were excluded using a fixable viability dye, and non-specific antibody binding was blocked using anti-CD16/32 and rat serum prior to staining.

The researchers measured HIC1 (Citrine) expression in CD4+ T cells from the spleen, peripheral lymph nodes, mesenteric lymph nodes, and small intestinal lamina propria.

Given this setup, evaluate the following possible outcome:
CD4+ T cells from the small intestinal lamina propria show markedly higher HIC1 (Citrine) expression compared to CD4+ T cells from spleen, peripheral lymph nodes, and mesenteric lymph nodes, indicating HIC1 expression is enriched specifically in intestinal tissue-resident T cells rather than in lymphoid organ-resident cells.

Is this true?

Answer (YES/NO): YES